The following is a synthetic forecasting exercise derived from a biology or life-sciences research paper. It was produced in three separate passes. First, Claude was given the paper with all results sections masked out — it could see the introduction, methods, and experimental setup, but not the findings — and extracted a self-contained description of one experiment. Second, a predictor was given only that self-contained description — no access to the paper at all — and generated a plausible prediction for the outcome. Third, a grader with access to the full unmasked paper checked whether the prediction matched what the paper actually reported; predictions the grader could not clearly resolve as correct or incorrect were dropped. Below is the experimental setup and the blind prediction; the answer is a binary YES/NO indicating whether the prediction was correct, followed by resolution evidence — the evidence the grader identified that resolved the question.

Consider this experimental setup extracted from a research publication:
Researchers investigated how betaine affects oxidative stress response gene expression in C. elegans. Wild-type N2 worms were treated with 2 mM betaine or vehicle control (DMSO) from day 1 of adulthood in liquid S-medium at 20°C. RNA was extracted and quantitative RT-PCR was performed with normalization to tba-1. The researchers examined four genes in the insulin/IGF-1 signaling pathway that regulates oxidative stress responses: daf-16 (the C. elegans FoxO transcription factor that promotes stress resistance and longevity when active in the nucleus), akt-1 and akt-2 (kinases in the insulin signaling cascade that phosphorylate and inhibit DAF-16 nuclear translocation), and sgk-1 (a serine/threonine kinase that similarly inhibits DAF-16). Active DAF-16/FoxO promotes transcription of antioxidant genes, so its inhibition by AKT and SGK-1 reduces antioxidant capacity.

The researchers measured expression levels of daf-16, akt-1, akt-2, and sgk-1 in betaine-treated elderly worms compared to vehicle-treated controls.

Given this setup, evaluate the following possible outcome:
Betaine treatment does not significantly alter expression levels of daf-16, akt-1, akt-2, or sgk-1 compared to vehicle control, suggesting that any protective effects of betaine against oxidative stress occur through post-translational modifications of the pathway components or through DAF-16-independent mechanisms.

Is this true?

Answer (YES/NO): NO